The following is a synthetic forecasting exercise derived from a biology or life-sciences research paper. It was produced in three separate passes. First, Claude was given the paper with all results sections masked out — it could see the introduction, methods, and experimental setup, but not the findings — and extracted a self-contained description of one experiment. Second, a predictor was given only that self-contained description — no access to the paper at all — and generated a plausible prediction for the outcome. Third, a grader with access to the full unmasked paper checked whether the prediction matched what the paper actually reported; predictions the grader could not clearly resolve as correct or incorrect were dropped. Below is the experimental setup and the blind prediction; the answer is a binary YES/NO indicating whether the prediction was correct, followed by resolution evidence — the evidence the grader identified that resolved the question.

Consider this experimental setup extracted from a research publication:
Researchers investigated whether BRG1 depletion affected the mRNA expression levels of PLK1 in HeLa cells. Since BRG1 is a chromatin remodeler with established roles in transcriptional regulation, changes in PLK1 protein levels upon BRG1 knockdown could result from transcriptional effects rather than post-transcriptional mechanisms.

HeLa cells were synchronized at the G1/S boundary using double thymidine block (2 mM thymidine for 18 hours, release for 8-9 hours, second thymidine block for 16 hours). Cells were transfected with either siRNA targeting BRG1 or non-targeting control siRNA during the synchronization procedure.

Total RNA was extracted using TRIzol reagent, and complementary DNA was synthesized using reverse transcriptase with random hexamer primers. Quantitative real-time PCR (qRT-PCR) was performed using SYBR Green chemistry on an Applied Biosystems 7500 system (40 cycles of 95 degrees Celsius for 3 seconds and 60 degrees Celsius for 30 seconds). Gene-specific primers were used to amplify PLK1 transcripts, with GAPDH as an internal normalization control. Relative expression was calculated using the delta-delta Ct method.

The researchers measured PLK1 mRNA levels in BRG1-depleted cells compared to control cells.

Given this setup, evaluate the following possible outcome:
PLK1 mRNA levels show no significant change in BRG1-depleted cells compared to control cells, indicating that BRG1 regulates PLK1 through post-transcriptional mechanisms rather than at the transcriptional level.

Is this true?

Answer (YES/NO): YES